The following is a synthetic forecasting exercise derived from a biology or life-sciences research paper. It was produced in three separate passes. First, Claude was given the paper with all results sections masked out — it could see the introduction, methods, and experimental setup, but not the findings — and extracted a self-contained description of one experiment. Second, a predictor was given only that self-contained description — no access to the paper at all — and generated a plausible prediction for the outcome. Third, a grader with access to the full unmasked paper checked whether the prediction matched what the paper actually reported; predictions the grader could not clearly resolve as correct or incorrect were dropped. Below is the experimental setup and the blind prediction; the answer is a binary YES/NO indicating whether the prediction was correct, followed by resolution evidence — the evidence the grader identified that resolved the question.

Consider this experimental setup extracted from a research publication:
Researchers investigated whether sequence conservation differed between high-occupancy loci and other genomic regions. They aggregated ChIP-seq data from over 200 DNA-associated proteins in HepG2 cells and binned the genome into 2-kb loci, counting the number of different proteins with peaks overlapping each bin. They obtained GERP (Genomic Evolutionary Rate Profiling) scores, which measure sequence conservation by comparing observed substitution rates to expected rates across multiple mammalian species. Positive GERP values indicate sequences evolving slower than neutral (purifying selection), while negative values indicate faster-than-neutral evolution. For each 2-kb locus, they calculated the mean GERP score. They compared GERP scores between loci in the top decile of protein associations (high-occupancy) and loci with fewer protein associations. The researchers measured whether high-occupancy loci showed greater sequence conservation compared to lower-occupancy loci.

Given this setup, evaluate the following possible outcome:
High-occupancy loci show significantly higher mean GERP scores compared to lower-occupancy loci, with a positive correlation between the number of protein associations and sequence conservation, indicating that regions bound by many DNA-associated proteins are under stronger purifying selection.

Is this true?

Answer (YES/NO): YES